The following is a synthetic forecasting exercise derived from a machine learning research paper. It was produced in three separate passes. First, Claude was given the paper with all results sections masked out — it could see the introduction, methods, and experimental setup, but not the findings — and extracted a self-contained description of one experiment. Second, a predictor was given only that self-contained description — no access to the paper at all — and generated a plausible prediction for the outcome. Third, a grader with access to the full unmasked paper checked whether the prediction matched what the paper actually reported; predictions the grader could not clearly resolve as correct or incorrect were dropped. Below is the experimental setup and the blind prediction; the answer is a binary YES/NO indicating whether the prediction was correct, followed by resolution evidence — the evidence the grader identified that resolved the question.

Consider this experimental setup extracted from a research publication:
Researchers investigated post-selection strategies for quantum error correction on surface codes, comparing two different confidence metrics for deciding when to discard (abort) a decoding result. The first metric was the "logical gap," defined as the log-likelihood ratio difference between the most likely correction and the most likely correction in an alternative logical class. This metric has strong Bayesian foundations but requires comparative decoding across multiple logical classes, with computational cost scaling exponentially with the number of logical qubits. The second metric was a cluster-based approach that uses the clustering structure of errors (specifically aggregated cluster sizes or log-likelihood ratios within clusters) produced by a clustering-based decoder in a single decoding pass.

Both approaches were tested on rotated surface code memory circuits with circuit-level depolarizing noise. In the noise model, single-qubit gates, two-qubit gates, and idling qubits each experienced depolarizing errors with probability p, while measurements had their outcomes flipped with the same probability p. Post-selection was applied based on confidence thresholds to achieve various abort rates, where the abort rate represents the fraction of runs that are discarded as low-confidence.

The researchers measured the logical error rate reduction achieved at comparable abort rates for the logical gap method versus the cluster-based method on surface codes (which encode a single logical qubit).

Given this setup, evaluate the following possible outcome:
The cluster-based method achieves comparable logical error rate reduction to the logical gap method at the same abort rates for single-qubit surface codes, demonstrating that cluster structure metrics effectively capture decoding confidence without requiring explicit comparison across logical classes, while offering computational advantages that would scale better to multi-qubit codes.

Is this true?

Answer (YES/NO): NO